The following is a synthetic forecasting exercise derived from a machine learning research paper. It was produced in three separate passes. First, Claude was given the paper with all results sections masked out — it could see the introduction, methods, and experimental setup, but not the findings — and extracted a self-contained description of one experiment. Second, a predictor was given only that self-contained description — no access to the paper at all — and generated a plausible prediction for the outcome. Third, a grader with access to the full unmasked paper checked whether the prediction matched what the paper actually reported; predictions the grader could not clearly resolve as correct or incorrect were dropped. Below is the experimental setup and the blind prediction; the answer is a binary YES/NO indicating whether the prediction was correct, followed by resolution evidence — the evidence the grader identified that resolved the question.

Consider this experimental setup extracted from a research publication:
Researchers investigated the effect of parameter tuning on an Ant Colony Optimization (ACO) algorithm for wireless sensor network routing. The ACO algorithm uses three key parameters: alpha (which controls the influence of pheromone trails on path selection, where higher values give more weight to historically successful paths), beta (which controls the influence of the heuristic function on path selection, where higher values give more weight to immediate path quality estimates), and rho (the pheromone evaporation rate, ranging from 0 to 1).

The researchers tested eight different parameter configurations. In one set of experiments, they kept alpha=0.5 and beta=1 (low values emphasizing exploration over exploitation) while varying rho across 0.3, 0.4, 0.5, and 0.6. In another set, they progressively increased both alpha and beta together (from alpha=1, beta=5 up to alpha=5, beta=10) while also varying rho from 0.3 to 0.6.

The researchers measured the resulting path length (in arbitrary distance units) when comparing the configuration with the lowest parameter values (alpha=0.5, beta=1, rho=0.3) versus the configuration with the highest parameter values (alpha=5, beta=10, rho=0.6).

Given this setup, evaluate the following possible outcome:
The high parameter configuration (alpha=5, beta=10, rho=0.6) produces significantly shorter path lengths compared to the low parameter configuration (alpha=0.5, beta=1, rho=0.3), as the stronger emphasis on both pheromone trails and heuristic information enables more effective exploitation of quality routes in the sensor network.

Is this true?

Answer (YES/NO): NO